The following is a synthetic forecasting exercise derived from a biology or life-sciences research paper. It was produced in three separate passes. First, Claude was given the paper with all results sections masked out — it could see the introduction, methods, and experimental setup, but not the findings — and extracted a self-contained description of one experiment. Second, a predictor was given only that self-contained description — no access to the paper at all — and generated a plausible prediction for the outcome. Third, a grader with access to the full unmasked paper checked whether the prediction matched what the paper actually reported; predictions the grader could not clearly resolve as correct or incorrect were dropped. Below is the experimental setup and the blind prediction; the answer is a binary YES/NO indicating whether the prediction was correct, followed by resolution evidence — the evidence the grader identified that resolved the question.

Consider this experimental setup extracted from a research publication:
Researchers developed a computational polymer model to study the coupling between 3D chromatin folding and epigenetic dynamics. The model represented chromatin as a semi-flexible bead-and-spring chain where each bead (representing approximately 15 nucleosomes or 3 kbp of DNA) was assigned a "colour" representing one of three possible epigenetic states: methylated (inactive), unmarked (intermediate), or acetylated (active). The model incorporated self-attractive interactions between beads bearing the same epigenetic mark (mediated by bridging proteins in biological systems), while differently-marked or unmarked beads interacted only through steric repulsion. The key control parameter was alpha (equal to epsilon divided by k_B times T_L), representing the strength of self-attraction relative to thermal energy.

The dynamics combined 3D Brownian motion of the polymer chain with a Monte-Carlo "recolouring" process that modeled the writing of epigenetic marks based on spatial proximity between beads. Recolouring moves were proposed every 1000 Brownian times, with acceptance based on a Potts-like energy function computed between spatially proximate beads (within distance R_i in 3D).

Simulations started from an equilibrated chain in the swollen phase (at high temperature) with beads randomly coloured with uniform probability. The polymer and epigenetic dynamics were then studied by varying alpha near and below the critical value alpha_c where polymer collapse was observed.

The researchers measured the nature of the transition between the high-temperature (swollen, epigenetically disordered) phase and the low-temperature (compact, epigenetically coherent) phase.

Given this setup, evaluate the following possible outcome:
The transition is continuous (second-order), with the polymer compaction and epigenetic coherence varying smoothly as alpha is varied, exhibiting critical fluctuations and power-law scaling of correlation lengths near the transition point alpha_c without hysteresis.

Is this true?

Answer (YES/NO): NO